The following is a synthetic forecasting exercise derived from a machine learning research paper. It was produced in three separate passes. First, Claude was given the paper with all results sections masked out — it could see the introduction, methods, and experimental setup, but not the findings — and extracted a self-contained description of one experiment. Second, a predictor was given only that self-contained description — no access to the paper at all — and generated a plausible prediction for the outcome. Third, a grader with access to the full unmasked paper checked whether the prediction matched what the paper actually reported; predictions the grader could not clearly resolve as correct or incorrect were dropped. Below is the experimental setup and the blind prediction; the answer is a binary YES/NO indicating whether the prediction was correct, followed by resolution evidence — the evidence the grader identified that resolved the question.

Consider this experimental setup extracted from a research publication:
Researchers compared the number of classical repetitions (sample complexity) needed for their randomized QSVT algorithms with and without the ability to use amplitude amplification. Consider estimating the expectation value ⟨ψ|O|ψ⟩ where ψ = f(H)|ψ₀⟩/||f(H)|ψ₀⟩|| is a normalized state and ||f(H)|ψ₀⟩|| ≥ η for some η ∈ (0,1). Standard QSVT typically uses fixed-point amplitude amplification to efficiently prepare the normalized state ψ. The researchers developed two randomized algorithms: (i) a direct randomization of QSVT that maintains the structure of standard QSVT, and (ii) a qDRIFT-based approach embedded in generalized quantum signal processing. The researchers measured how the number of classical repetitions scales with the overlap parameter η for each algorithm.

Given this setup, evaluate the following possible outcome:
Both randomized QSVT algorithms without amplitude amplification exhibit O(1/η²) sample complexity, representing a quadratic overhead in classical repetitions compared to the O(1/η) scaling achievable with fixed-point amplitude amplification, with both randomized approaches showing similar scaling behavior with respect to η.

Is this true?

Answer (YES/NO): NO